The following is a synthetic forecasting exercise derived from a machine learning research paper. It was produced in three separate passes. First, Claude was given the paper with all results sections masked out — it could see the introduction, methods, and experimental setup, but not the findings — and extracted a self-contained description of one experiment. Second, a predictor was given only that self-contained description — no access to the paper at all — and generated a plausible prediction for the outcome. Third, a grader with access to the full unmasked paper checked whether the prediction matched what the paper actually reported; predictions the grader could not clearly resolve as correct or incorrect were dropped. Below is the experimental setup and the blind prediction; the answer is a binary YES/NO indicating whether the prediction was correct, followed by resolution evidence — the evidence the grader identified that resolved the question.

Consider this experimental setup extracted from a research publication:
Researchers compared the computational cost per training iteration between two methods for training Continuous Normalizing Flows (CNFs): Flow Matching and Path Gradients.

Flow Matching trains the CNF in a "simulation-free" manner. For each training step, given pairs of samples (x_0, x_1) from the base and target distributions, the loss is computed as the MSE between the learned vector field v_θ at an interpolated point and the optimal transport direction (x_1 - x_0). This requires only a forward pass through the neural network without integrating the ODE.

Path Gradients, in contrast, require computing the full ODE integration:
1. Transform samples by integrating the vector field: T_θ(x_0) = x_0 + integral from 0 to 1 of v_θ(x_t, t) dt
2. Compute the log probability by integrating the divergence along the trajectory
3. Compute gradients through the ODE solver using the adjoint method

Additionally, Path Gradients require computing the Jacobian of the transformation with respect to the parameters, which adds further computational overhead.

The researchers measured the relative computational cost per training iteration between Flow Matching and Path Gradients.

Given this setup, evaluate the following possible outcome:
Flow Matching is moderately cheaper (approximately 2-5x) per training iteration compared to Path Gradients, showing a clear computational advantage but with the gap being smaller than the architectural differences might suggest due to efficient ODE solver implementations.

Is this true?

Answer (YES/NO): NO